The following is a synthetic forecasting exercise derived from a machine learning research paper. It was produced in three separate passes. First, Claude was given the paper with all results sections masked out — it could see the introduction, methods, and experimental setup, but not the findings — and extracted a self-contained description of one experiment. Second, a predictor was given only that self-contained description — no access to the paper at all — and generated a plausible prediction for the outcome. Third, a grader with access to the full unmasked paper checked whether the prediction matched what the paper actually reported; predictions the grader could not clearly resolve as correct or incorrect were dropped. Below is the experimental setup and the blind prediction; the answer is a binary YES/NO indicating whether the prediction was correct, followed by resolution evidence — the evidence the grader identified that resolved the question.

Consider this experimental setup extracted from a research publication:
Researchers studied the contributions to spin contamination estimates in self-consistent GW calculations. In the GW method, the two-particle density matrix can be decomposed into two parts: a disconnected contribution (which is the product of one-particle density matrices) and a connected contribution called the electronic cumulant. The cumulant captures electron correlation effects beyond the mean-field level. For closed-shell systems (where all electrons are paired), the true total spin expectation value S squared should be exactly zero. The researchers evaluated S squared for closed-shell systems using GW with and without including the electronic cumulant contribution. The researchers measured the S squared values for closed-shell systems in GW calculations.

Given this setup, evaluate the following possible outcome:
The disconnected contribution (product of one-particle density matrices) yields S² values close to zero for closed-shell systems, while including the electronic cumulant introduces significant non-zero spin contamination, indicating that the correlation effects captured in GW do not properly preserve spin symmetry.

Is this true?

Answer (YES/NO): YES